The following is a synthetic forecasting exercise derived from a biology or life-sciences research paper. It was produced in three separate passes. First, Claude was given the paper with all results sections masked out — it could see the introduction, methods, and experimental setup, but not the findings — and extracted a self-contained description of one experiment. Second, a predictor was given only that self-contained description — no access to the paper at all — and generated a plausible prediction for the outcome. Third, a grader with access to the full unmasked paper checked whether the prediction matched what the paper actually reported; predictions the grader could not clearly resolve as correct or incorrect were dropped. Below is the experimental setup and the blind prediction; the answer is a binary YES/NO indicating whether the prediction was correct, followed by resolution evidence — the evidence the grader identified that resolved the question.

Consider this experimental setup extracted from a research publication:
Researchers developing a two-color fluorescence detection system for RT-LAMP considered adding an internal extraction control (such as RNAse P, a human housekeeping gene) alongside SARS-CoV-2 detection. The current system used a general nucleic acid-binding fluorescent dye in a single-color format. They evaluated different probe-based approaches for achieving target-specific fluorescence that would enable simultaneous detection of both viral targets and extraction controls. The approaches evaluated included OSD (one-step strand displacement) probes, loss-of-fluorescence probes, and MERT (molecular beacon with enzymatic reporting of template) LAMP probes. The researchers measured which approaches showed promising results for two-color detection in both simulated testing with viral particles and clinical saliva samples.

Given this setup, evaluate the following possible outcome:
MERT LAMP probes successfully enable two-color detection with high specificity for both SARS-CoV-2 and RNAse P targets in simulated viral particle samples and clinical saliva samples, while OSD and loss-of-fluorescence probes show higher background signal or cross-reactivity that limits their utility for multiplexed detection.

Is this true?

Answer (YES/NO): NO